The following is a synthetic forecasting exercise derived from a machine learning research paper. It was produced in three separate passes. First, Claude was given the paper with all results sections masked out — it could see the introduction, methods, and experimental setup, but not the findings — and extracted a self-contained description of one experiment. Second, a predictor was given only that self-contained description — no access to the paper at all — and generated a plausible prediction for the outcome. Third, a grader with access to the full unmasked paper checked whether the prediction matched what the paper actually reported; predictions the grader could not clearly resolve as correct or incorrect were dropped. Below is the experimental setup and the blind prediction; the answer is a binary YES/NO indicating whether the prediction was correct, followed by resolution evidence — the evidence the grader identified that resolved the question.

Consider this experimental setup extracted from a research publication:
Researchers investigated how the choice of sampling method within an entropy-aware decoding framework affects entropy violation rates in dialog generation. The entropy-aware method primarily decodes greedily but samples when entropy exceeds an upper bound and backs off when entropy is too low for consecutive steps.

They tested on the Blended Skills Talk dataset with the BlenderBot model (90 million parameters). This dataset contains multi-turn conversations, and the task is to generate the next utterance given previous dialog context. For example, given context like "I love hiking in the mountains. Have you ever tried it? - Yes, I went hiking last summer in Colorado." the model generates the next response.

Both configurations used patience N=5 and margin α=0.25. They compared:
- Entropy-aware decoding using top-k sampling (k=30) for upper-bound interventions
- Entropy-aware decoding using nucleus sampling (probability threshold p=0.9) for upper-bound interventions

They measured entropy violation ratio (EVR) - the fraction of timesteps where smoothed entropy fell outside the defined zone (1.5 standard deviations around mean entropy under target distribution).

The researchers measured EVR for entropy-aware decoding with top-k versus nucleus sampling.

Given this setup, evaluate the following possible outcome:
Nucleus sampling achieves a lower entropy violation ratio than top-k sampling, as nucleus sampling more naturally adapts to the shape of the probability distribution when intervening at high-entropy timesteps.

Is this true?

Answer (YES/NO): NO